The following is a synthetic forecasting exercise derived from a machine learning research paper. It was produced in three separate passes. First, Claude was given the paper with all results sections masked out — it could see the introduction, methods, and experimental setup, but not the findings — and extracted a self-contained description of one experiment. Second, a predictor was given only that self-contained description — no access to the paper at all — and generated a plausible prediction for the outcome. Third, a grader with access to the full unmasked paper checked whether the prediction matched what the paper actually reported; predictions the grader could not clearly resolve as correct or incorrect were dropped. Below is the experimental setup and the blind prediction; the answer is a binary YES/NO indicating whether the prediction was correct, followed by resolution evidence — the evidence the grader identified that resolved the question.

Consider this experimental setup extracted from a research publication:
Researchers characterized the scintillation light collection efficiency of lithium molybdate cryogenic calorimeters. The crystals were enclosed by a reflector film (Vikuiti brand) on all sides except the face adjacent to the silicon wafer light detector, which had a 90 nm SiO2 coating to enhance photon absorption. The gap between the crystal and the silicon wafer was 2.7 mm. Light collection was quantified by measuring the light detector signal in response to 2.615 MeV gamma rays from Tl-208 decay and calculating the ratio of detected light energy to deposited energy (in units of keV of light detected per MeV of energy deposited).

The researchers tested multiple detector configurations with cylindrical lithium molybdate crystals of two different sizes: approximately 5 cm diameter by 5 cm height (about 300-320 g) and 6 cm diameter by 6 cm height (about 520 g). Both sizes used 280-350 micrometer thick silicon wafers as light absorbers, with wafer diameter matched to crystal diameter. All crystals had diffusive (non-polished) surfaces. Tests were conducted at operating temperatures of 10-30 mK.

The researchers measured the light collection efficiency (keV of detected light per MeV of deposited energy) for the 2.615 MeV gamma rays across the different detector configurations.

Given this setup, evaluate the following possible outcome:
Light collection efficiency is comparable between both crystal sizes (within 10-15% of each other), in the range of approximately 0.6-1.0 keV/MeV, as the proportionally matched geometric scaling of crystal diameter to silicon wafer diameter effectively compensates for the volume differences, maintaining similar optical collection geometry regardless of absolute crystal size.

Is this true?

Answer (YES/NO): YES